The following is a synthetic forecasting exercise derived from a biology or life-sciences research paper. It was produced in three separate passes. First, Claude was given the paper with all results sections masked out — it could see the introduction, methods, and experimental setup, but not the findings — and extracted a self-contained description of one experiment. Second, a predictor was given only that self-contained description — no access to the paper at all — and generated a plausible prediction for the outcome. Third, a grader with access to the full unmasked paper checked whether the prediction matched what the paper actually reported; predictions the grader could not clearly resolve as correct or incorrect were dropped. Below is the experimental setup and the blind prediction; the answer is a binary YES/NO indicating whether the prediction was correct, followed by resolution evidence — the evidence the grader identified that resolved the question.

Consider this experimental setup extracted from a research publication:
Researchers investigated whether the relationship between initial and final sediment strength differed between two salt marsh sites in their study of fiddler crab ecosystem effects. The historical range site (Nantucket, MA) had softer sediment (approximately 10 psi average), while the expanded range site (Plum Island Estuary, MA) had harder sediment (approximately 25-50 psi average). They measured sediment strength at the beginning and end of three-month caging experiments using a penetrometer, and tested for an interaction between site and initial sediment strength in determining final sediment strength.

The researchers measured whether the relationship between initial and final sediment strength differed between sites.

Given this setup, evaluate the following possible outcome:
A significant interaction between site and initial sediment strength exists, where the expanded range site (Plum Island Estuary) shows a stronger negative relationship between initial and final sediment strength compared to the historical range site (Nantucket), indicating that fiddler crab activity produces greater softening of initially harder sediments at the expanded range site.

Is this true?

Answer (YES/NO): NO